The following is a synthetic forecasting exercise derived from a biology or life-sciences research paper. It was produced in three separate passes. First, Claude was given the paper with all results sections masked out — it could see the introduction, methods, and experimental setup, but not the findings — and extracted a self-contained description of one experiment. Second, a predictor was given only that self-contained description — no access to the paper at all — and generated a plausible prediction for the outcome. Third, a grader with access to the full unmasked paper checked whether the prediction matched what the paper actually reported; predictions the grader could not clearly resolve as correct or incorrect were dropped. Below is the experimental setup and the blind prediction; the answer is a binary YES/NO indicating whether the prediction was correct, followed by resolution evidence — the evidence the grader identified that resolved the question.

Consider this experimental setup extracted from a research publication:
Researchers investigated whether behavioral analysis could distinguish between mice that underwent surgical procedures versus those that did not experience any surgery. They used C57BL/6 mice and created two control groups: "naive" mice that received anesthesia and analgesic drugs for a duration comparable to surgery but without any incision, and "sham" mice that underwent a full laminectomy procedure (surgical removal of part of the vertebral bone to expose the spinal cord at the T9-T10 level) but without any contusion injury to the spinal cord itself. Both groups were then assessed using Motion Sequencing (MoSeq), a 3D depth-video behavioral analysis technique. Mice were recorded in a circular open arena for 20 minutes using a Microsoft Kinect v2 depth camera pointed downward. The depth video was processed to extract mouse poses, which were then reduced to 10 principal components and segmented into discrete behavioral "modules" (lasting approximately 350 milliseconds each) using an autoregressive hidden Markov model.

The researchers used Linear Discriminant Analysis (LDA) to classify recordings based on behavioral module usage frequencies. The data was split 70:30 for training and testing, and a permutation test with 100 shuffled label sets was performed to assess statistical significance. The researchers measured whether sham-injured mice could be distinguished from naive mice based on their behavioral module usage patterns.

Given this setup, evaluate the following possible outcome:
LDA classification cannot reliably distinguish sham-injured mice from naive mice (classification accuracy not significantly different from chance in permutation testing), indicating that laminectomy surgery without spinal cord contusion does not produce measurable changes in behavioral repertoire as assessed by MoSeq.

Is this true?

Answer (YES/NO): NO